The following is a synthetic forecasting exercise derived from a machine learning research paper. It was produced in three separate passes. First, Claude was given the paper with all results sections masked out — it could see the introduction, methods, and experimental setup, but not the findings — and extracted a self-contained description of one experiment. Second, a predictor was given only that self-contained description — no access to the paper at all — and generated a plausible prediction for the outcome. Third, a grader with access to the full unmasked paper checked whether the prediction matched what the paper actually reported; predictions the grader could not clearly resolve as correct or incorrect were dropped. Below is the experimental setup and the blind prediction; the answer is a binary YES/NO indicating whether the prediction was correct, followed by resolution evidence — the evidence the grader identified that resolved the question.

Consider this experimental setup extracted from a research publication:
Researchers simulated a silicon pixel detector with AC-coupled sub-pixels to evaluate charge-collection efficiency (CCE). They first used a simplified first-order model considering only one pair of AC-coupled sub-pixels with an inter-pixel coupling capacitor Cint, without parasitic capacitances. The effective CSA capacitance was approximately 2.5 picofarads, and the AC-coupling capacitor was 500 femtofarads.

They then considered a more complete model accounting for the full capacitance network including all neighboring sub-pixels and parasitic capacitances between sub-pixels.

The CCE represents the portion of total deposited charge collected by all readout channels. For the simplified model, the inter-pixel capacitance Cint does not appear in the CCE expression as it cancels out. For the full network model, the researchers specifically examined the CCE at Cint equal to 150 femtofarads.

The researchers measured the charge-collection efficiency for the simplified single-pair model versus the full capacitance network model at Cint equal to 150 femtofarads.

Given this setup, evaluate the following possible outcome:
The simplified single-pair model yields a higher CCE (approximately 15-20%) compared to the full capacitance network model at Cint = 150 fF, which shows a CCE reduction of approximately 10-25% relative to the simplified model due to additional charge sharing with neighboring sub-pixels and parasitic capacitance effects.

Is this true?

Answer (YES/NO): YES